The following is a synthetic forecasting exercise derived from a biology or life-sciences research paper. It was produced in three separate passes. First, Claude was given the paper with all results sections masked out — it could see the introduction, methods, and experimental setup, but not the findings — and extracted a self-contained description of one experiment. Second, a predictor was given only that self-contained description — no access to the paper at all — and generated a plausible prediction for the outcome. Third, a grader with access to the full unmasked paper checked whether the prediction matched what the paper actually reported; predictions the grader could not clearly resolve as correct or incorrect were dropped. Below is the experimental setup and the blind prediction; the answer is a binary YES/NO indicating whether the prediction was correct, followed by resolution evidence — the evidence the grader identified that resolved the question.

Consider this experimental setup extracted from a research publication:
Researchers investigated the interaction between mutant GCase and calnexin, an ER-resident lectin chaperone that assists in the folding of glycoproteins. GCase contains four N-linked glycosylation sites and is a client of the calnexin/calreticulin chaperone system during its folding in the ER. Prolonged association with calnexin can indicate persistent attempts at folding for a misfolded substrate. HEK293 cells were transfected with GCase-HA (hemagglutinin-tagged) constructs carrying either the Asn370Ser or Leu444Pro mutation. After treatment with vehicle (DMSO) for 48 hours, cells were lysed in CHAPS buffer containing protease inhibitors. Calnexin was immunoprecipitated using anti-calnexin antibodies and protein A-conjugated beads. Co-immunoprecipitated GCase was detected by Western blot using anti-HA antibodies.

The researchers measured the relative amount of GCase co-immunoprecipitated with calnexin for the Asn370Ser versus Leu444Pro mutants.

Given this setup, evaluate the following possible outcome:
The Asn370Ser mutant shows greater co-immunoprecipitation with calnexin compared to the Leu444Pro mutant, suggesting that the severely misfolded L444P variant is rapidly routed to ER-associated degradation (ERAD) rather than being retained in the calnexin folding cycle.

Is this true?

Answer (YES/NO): NO